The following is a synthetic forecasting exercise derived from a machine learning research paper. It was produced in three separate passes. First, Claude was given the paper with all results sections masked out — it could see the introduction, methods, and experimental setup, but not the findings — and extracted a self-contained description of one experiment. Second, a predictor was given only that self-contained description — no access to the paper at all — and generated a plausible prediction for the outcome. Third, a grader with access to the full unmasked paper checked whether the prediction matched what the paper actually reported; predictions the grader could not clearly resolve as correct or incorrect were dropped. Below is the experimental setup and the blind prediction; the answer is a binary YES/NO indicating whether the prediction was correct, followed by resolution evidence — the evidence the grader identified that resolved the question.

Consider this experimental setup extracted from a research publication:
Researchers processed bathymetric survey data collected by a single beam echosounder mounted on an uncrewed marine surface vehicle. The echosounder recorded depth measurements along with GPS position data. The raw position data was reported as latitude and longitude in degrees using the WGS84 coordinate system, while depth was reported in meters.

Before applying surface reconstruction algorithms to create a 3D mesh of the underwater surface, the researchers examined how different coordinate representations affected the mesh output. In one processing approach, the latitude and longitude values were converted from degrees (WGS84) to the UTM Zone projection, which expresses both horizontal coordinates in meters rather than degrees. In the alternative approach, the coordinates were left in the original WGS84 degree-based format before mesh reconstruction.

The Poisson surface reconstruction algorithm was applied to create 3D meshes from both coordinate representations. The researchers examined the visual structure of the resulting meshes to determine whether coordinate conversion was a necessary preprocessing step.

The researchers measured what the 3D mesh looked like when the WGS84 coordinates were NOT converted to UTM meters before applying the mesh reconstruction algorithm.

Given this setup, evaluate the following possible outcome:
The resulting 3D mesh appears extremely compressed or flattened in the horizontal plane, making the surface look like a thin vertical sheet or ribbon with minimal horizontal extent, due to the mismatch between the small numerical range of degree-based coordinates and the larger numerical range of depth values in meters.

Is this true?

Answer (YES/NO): NO